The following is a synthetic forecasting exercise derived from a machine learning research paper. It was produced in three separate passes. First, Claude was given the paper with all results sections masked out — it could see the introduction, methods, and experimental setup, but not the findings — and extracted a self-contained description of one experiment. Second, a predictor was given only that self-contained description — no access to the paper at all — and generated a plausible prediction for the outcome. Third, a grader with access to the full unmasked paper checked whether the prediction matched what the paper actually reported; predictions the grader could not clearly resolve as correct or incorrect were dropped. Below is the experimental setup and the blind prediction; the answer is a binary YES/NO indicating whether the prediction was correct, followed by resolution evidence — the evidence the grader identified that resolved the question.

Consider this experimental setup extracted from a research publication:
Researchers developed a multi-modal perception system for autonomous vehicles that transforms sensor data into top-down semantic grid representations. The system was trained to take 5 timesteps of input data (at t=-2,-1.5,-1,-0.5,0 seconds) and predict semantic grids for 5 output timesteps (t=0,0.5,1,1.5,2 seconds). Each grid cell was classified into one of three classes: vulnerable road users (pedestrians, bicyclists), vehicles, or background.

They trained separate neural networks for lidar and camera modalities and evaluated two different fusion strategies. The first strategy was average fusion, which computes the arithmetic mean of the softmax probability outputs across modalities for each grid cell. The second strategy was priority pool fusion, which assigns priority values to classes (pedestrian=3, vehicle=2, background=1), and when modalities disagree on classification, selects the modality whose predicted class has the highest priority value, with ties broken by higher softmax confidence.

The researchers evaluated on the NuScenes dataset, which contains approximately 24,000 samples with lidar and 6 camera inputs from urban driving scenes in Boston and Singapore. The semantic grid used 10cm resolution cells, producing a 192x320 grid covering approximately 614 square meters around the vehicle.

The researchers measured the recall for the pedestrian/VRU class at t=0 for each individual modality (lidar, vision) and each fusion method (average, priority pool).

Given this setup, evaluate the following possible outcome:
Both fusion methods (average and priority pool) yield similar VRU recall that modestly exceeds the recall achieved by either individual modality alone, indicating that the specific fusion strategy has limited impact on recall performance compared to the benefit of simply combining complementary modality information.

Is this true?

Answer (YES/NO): NO